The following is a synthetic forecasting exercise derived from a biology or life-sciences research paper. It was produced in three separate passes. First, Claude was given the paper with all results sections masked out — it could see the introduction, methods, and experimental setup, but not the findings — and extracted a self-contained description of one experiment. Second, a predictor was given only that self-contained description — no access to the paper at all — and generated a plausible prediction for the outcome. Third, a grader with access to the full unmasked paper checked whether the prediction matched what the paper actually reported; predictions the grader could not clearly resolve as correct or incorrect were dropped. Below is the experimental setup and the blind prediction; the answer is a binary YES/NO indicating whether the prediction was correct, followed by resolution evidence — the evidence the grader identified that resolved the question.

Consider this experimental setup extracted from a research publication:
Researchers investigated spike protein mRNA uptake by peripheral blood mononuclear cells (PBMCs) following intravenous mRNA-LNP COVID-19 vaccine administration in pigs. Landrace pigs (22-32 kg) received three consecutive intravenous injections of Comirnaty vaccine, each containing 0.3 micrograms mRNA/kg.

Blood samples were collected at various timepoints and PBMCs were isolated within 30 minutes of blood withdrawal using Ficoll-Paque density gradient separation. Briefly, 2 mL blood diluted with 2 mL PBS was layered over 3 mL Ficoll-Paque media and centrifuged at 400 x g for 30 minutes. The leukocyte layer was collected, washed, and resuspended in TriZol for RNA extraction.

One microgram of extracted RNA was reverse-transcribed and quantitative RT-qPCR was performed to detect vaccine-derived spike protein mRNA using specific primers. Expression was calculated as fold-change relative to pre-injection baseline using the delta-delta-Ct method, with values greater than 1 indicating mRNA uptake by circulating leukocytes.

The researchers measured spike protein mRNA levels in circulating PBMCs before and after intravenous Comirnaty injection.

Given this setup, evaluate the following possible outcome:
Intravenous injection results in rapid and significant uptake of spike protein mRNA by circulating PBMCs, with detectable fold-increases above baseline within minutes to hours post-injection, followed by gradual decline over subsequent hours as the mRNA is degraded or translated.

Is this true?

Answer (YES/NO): YES